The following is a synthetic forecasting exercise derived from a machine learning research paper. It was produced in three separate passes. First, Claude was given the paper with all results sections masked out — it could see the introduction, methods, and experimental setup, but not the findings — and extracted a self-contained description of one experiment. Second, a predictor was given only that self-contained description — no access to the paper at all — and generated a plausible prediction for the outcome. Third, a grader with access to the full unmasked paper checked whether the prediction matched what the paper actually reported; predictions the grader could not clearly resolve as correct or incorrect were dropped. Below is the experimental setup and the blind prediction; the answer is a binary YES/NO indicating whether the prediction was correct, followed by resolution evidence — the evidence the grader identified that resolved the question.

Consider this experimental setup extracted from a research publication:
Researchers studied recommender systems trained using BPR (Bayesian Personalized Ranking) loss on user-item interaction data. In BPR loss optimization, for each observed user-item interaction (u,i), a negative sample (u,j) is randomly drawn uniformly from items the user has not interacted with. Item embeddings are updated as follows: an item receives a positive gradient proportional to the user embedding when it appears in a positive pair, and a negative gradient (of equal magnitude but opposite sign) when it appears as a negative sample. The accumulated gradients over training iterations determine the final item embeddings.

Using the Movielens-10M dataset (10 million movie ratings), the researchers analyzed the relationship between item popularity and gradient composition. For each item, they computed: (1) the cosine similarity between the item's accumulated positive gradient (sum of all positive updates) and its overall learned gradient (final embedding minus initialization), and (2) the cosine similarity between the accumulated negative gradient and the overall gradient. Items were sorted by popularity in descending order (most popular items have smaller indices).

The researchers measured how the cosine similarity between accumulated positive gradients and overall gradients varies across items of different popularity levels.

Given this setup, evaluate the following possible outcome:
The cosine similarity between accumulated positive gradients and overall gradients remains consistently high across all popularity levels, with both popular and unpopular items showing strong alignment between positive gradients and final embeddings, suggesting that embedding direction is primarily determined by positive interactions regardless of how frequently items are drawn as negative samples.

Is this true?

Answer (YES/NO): NO